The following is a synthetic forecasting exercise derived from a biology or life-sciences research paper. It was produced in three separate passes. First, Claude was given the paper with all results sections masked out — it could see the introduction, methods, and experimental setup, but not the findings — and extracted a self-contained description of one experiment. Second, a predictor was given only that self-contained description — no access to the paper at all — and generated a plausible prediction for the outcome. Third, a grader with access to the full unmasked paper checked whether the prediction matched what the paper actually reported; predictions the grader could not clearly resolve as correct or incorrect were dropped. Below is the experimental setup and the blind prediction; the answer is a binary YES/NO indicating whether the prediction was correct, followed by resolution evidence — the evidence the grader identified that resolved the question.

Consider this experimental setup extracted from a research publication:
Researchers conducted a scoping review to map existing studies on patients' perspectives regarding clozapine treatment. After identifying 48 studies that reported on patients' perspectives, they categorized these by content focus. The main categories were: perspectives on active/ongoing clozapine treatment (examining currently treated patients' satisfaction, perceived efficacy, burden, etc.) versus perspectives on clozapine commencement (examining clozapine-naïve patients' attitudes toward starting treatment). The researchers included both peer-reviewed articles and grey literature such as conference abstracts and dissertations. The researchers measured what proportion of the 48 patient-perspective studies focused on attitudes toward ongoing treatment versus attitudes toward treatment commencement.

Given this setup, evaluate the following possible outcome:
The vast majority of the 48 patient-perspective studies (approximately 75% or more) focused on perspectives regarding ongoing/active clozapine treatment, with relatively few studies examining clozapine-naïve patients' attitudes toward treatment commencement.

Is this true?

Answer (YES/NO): YES